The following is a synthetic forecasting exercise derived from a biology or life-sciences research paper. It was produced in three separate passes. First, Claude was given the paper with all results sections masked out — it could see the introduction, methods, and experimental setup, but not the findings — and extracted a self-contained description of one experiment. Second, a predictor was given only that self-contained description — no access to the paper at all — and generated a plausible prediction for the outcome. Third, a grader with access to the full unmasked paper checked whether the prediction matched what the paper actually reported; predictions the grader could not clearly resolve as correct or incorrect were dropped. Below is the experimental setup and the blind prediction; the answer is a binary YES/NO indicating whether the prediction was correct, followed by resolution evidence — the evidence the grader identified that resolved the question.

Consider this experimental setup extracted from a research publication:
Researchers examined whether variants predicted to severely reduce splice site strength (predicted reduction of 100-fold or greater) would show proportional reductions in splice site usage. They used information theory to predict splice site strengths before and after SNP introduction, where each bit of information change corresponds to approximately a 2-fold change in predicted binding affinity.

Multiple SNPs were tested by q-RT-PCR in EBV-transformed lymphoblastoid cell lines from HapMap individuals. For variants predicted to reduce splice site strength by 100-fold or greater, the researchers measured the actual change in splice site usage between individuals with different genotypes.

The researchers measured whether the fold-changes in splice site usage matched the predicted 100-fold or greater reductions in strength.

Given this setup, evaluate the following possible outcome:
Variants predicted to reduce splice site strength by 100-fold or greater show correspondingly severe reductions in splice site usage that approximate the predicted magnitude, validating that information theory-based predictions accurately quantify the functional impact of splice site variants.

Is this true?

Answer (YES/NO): YES